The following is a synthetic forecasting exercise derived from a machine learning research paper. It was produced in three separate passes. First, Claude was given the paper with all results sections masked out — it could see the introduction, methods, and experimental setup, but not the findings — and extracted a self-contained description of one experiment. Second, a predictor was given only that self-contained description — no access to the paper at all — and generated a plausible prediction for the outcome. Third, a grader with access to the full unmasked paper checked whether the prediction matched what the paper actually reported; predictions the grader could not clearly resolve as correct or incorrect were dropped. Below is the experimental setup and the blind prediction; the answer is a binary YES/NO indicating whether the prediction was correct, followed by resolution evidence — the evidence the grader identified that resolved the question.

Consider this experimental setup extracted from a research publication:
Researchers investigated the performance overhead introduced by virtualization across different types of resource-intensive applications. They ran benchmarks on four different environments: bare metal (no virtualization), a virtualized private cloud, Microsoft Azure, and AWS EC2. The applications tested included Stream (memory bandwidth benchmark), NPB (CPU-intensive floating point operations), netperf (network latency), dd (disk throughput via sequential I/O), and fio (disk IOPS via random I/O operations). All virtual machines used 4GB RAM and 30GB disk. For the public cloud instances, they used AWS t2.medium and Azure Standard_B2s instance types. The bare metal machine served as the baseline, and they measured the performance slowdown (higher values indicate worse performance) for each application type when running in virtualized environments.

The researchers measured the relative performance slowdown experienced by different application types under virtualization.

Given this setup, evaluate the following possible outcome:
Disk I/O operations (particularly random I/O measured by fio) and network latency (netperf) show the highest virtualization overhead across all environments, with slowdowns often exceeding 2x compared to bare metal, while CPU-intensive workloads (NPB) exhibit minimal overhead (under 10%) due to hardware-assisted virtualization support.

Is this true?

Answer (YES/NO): NO